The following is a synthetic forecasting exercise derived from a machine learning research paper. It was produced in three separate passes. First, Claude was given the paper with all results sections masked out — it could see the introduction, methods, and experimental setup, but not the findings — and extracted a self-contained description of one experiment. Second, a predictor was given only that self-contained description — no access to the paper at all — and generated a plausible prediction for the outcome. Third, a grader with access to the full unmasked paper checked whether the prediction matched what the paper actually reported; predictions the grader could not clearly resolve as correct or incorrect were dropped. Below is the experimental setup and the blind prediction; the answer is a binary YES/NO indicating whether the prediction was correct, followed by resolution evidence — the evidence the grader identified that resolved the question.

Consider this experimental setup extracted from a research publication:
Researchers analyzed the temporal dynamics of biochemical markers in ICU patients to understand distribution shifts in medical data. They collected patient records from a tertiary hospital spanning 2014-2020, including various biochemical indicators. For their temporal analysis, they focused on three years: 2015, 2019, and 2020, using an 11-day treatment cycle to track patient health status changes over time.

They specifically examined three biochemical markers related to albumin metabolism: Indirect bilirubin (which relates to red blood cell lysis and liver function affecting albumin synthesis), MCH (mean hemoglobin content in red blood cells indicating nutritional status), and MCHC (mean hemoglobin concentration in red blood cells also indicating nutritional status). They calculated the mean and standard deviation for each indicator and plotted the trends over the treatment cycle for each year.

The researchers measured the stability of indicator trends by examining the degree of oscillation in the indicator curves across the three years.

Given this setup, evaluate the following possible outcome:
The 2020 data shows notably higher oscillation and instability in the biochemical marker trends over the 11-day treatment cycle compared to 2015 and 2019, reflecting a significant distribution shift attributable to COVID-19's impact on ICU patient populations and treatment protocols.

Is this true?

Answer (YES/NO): YES